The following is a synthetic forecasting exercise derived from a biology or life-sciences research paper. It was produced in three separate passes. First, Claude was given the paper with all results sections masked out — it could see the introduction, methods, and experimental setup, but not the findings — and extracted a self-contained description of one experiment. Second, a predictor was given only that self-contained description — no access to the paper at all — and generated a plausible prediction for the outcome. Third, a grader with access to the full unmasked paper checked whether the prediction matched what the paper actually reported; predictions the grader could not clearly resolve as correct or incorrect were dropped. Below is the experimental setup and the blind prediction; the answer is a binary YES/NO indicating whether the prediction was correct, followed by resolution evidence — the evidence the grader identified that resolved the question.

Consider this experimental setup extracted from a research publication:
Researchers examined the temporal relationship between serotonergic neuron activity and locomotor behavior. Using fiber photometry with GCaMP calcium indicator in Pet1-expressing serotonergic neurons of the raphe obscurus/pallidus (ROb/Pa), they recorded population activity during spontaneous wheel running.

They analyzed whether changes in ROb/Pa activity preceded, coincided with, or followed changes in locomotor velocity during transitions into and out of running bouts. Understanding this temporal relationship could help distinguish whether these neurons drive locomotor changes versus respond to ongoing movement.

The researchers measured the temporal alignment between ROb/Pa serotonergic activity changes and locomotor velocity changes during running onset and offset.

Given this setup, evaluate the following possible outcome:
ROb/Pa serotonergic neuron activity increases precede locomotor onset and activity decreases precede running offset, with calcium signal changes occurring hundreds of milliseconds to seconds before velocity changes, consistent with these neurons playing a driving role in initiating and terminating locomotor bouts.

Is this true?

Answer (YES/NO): NO